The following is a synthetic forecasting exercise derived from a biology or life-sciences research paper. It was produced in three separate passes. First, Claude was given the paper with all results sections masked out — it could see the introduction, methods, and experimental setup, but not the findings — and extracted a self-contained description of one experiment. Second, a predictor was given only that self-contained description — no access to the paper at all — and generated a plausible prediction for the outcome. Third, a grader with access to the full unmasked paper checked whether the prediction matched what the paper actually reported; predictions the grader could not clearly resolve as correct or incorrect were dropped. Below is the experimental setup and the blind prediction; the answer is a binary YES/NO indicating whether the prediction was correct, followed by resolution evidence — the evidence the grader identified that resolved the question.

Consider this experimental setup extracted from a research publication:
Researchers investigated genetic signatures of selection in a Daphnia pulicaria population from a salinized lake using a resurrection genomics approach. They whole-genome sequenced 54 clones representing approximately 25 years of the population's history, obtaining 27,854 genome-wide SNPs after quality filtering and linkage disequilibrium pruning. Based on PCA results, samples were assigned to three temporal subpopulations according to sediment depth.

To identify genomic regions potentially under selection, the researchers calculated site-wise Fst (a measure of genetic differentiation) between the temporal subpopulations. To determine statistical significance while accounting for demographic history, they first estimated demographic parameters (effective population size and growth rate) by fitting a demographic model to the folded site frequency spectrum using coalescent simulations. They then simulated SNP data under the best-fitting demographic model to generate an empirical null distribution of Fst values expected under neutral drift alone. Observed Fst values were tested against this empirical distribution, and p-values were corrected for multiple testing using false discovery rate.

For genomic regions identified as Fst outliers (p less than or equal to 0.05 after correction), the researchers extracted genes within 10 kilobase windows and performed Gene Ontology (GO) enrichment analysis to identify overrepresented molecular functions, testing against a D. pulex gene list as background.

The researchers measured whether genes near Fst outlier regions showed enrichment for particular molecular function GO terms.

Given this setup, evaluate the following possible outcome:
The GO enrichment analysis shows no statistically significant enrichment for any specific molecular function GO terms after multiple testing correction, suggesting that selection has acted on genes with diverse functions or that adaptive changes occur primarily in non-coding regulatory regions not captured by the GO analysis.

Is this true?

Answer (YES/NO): NO